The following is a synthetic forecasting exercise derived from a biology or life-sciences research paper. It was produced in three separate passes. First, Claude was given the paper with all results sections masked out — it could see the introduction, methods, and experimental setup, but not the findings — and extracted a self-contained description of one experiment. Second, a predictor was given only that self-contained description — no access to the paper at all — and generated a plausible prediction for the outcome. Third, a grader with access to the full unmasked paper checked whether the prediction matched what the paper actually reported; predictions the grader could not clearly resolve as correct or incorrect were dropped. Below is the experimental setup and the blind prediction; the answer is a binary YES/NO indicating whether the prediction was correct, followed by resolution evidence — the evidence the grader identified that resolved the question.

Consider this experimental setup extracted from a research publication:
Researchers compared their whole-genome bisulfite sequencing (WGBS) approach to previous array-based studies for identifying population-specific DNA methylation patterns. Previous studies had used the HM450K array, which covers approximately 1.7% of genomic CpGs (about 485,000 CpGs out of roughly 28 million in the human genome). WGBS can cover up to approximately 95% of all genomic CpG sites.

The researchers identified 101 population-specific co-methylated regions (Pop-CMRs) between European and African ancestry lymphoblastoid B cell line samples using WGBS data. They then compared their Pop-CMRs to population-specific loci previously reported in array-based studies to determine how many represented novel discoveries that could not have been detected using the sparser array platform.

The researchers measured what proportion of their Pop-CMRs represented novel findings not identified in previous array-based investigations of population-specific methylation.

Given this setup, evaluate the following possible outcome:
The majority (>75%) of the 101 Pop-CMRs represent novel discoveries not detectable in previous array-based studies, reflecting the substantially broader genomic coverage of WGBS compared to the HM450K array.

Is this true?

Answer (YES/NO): YES